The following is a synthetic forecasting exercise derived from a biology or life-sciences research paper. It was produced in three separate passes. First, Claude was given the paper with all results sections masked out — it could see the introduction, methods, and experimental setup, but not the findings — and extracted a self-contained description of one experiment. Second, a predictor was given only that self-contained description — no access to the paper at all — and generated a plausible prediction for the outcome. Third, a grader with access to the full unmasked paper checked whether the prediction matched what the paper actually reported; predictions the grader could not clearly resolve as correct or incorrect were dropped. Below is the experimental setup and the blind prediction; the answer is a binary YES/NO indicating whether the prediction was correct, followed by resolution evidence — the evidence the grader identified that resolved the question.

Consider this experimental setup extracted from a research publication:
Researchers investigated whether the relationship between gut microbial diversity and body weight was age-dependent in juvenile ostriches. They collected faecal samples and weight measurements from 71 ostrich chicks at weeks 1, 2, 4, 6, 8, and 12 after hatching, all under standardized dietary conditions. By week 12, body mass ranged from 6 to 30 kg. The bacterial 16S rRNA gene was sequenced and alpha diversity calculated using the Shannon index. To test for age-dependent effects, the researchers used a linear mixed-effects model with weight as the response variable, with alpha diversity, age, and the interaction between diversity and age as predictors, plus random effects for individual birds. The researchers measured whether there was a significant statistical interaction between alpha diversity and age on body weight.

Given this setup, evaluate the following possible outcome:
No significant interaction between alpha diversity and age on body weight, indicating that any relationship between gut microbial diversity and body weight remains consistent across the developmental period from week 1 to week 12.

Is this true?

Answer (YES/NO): NO